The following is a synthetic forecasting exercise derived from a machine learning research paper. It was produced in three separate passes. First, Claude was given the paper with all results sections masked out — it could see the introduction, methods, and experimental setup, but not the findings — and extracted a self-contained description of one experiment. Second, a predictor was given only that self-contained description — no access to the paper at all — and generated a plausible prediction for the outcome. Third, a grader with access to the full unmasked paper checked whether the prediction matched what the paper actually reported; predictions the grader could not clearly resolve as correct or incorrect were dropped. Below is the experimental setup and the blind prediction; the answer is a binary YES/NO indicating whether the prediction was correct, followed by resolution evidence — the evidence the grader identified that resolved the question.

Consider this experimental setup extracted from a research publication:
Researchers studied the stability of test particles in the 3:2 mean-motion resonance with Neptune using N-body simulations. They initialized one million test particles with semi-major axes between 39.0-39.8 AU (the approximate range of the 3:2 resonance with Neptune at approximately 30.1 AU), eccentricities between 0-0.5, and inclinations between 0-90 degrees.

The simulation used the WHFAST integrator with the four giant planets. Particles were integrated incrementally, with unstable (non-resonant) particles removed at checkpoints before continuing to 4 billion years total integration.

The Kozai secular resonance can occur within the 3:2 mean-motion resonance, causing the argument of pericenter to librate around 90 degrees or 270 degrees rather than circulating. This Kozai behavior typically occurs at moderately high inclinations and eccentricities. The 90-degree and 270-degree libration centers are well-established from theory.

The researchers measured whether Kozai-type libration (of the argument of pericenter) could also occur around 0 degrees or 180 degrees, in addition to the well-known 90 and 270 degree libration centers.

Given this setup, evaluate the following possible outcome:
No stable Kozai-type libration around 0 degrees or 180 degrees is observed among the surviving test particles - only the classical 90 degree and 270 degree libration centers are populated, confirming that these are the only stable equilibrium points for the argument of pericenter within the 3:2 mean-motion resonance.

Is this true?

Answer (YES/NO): NO